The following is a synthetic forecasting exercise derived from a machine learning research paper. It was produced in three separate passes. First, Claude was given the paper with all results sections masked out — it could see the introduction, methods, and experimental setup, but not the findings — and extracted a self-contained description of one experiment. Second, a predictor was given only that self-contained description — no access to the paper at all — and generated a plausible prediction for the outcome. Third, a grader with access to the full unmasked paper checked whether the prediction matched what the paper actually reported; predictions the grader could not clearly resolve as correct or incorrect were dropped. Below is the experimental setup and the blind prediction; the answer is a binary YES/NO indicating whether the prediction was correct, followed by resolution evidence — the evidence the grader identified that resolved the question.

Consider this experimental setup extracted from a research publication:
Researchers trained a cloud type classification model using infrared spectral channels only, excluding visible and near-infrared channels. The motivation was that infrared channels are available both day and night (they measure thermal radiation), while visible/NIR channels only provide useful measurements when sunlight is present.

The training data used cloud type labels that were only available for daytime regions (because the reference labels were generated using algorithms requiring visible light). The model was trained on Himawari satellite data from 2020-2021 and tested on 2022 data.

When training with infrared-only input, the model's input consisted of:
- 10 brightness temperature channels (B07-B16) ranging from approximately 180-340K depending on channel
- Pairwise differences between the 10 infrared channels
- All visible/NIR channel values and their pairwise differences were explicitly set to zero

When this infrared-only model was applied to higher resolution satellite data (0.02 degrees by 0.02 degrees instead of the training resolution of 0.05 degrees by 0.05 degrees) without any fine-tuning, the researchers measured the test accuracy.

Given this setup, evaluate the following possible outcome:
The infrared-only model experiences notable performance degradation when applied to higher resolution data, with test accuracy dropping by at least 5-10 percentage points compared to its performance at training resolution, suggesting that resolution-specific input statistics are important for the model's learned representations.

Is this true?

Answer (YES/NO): YES